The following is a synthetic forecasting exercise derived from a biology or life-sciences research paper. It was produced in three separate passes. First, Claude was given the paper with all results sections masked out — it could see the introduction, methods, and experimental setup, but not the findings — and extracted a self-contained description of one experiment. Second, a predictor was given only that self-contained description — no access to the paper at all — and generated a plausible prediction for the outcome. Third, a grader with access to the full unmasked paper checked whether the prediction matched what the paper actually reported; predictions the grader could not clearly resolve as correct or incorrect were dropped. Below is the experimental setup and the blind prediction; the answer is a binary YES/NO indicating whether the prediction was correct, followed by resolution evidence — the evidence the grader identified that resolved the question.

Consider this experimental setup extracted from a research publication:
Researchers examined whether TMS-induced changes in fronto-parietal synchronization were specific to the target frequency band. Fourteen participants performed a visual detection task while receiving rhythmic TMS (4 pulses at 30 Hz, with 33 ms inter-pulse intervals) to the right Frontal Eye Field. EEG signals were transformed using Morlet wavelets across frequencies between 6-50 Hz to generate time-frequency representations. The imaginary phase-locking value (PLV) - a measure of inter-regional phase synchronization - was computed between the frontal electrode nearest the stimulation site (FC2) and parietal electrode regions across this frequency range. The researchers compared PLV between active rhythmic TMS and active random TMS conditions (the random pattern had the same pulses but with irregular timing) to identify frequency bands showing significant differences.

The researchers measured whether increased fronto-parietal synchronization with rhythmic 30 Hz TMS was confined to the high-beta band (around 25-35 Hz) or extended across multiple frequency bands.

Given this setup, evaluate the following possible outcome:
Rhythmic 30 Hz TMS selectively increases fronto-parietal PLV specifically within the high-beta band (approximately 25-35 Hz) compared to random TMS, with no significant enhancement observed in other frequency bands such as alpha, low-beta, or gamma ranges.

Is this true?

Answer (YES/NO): YES